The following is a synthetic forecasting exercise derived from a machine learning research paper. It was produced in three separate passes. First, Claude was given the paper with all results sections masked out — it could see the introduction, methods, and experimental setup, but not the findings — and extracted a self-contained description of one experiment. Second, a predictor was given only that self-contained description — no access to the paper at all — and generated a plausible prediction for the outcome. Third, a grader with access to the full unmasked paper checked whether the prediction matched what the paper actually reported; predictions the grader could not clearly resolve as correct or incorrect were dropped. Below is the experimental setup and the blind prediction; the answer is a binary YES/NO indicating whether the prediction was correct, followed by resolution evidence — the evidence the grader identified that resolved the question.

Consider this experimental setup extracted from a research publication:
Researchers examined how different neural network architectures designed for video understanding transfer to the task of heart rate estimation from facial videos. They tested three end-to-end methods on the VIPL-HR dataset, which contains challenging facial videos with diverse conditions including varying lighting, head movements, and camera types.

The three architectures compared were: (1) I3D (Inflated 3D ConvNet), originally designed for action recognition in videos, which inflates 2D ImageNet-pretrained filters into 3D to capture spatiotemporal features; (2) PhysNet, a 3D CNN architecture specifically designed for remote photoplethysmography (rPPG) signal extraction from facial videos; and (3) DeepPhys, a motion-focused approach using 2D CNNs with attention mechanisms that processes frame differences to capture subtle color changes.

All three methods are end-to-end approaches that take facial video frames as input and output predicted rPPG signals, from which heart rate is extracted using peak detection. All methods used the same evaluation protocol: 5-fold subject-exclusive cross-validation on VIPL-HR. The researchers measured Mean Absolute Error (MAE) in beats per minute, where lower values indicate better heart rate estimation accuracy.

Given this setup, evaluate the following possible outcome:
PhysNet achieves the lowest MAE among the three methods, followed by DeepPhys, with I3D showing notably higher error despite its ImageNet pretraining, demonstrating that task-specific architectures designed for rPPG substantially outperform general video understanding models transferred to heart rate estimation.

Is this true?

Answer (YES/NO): YES